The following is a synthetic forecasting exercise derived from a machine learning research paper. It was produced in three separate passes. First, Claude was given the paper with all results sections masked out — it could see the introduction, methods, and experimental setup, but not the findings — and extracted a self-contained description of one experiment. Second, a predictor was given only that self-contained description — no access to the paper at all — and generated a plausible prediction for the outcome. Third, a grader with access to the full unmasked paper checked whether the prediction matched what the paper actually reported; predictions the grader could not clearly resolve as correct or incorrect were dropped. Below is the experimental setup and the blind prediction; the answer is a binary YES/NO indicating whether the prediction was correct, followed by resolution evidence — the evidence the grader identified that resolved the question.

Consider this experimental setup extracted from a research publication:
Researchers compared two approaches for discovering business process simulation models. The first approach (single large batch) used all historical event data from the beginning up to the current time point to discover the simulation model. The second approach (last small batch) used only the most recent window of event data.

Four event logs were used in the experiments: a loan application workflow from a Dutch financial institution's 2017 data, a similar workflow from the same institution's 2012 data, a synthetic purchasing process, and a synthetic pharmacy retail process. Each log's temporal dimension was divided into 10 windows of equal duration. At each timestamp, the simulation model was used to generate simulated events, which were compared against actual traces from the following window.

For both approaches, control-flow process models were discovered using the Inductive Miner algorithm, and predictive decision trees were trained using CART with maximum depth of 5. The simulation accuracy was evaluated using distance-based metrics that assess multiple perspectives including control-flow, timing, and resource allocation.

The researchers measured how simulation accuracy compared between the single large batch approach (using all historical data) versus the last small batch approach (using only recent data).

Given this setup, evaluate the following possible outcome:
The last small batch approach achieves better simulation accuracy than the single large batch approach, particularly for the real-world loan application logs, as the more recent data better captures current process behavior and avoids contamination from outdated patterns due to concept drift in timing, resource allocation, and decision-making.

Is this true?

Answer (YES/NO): NO